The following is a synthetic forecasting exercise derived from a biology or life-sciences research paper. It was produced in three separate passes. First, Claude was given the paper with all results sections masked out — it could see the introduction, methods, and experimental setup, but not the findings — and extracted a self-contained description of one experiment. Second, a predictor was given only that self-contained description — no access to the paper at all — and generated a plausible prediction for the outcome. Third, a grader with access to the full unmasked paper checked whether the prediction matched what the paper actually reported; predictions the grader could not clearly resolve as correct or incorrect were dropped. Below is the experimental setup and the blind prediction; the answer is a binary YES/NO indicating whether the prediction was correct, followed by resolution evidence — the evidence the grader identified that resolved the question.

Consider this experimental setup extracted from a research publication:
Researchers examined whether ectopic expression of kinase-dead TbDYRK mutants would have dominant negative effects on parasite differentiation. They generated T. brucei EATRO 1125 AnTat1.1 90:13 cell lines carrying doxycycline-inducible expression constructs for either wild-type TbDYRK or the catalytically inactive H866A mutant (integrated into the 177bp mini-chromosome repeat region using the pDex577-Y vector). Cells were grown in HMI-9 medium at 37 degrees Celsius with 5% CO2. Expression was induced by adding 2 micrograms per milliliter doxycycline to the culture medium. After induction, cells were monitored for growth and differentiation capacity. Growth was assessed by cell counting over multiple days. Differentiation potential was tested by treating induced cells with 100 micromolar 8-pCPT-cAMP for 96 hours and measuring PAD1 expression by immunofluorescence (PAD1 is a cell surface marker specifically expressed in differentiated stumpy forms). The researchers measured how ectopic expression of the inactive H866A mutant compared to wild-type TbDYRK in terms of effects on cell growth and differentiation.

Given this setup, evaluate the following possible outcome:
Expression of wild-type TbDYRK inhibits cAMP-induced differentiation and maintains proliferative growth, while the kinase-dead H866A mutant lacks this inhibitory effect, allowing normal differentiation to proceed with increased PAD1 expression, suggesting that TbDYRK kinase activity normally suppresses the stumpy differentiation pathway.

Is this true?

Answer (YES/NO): NO